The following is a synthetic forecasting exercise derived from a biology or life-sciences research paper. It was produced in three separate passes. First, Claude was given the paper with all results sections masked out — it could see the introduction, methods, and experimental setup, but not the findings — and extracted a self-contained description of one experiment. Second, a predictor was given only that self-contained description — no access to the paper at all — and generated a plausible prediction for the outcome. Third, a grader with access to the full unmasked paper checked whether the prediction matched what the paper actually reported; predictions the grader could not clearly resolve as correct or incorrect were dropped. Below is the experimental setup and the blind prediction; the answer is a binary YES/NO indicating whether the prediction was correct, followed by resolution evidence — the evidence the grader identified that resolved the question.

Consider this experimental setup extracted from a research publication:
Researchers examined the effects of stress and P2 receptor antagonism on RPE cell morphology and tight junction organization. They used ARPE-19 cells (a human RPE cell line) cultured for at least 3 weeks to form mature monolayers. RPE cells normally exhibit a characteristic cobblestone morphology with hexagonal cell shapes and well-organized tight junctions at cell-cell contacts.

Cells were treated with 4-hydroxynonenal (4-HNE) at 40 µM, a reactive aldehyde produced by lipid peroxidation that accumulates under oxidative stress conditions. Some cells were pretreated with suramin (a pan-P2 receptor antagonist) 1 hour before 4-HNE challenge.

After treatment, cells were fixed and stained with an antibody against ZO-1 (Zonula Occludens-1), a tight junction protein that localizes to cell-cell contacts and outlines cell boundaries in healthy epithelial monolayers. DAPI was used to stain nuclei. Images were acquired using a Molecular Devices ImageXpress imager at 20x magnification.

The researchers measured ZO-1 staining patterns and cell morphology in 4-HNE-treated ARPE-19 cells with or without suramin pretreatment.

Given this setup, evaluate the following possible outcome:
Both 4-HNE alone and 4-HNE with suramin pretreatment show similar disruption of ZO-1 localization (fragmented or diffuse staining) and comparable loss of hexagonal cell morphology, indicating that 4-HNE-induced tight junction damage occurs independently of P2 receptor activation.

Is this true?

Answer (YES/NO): NO